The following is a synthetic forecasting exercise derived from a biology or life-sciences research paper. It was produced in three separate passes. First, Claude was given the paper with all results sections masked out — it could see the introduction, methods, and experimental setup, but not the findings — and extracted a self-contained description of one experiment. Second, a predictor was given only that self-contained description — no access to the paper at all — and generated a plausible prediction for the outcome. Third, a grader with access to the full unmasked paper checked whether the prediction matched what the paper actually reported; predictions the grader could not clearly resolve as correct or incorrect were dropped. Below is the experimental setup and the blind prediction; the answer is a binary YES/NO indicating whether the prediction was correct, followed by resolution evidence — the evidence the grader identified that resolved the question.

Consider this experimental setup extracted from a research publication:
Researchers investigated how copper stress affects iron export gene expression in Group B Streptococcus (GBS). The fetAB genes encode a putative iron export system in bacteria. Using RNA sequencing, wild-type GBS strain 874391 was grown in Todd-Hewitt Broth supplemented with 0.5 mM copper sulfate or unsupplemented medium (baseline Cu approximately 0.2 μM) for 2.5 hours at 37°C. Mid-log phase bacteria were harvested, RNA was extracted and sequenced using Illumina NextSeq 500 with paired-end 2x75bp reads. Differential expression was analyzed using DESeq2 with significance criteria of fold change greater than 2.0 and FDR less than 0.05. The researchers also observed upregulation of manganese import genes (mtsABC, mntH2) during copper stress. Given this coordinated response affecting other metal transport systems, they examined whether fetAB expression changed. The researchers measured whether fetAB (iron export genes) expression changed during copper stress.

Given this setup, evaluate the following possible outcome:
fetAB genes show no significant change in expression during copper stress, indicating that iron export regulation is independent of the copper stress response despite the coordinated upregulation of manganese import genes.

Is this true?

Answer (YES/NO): NO